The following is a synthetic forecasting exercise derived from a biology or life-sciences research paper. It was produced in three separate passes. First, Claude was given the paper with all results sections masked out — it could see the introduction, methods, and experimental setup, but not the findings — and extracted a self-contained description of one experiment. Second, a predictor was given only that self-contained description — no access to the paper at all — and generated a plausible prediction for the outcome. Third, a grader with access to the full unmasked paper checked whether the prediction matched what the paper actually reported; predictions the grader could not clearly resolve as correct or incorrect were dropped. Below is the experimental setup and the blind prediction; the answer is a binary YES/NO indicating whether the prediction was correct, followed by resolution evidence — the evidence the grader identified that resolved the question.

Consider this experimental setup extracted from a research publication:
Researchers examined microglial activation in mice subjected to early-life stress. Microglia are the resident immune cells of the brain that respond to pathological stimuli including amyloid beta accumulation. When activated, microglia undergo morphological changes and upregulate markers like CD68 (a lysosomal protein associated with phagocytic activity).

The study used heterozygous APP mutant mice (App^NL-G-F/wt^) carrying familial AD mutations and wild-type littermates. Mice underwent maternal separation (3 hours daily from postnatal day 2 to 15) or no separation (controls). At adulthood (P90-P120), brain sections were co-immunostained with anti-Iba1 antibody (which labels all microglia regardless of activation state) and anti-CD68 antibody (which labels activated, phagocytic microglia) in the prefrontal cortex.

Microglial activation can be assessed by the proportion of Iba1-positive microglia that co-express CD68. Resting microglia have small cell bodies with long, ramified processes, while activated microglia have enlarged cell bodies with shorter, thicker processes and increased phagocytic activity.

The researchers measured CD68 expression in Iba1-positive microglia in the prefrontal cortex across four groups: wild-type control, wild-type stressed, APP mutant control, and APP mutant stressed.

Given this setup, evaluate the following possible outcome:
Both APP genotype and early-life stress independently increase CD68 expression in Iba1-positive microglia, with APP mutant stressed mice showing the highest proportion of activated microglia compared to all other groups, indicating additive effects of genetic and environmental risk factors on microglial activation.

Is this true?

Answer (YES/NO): NO